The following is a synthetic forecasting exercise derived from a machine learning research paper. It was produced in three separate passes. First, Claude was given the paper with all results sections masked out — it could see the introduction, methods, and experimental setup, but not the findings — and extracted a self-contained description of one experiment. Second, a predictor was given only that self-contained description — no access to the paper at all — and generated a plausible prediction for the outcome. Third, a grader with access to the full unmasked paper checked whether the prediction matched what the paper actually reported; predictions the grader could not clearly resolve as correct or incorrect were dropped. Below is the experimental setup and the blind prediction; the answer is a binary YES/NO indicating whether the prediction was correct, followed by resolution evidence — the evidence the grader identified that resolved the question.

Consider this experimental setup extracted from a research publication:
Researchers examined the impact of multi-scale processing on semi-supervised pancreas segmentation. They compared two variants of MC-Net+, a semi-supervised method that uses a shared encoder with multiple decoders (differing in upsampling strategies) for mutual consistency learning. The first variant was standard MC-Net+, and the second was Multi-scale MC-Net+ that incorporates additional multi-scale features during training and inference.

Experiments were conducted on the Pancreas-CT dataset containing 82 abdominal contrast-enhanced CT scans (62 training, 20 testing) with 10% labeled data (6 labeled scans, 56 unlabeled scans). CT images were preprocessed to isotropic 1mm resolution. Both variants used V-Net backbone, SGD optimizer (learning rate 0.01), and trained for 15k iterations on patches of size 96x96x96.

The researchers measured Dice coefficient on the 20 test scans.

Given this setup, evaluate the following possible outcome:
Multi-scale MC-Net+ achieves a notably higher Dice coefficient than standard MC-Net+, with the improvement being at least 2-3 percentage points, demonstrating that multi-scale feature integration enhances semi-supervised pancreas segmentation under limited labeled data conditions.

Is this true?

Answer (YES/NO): YES